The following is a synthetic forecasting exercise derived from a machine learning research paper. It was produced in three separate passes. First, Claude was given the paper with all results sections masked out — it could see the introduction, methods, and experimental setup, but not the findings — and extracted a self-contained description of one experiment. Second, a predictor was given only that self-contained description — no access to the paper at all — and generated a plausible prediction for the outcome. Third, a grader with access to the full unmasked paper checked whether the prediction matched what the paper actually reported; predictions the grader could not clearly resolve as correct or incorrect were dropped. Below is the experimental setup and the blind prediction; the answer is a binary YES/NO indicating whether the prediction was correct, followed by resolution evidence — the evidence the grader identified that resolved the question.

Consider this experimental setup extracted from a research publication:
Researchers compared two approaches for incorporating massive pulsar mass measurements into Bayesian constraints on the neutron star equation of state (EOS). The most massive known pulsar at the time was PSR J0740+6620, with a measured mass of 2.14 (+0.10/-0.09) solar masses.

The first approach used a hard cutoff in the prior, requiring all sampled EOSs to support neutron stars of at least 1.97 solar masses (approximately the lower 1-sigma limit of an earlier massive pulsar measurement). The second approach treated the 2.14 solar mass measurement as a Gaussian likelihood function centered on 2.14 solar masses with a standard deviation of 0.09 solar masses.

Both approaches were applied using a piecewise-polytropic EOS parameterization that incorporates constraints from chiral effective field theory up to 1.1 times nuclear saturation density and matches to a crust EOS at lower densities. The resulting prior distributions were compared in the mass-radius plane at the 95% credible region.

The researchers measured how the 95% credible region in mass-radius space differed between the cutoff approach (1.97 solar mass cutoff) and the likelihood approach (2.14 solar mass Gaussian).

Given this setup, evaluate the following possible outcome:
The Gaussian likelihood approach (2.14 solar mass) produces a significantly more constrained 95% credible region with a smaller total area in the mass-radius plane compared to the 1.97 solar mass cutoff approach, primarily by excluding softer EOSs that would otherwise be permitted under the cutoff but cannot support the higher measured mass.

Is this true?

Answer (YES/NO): NO